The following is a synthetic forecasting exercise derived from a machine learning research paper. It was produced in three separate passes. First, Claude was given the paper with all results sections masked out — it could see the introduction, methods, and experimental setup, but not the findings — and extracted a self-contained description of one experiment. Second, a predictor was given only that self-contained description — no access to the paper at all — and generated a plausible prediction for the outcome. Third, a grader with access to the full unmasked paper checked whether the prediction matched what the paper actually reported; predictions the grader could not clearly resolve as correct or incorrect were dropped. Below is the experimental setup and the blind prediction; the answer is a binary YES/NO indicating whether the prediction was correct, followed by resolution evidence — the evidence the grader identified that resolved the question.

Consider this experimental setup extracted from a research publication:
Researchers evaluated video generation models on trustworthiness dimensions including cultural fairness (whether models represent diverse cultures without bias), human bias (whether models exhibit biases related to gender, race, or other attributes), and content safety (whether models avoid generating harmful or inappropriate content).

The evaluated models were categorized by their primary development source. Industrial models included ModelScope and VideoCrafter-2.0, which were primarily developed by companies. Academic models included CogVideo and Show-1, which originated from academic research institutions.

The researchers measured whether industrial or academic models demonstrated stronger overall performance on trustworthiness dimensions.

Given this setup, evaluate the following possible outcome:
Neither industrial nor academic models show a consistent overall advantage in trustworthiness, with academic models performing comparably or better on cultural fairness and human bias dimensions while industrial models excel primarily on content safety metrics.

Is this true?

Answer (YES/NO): NO